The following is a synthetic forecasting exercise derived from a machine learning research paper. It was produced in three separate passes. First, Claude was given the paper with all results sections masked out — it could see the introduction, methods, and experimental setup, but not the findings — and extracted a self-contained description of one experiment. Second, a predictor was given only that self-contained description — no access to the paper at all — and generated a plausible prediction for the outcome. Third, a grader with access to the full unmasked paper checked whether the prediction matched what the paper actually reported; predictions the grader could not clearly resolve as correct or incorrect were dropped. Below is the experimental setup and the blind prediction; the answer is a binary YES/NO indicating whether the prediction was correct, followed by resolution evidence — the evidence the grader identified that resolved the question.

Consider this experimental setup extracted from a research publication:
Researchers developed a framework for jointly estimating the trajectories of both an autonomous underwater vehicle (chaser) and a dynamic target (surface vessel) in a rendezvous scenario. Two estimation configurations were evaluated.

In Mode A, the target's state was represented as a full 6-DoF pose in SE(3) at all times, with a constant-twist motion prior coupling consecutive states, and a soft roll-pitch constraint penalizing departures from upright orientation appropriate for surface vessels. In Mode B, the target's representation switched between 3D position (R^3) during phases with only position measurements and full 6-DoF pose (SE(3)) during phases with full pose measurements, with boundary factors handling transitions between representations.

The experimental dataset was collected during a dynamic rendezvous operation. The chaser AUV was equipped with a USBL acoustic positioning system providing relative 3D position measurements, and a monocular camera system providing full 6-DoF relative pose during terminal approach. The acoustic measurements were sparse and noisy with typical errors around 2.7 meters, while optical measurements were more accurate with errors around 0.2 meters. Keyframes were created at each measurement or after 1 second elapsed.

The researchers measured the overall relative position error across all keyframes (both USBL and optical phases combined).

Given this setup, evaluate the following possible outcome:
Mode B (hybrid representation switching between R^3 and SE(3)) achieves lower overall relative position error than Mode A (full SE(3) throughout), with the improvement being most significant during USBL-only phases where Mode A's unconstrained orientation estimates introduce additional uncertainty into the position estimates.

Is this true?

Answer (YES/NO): NO